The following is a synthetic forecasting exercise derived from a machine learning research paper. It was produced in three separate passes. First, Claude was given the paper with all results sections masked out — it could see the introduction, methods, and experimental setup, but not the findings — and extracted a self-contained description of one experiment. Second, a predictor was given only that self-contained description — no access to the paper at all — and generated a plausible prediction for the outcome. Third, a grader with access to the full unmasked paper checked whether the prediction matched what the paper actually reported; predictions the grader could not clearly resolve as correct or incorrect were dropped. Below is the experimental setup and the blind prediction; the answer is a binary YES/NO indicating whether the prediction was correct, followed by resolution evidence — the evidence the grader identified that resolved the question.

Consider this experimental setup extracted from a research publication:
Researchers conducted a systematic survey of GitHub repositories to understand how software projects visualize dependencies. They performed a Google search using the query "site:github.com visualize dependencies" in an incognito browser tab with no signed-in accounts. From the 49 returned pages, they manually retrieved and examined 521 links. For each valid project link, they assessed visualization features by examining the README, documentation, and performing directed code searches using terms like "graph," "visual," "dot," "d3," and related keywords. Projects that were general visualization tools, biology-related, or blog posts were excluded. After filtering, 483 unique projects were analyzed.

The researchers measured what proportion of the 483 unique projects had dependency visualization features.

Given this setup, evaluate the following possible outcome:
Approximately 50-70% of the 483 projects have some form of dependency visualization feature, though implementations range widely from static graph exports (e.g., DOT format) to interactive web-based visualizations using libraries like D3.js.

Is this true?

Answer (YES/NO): NO